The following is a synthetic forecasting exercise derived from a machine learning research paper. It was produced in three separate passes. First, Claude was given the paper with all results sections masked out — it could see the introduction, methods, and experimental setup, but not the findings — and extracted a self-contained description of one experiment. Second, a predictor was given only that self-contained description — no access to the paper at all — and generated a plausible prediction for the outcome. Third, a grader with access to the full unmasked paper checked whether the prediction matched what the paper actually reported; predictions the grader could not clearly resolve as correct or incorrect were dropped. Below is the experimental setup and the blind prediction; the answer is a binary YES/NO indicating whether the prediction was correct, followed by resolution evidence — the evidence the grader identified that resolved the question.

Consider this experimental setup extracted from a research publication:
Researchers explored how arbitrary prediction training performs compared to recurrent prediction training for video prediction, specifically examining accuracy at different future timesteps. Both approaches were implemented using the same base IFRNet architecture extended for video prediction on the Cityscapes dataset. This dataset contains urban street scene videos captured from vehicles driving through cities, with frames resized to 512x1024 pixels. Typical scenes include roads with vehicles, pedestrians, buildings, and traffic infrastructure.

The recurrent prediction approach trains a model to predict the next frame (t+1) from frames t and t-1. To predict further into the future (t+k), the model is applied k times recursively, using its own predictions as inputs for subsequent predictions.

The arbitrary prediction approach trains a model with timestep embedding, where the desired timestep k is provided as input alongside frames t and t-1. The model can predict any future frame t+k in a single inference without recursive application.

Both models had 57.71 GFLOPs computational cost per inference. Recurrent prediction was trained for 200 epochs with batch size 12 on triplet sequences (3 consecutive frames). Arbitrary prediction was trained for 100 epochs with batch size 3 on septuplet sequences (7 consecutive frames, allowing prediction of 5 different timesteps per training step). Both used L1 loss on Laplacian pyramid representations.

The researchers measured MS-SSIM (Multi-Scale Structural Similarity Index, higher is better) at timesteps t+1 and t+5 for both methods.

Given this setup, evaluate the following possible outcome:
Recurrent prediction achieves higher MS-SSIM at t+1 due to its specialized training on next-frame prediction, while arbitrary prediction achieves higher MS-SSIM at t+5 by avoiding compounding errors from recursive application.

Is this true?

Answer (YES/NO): YES